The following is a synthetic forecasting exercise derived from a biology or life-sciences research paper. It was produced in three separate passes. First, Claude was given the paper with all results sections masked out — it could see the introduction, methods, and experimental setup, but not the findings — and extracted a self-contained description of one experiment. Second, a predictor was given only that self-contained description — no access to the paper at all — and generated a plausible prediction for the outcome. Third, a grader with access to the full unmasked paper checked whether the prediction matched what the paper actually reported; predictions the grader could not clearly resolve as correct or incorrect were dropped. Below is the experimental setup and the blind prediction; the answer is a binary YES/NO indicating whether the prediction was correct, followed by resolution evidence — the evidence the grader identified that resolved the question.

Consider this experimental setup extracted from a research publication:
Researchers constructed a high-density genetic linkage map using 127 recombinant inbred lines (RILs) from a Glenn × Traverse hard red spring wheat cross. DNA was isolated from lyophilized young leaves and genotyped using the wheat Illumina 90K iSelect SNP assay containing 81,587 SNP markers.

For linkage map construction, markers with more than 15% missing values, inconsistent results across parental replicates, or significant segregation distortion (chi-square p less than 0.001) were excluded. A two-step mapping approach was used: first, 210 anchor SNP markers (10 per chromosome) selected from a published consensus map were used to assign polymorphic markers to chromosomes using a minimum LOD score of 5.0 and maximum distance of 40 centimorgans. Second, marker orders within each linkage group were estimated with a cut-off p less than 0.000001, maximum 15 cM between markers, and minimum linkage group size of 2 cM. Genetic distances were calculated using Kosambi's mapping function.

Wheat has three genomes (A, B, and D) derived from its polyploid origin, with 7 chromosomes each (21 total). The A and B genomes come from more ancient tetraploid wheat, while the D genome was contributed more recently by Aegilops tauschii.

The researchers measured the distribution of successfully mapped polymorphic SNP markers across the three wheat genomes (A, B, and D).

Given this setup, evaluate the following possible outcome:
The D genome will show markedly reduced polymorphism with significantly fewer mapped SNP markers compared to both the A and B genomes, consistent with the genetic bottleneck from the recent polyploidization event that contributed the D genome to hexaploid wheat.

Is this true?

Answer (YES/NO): YES